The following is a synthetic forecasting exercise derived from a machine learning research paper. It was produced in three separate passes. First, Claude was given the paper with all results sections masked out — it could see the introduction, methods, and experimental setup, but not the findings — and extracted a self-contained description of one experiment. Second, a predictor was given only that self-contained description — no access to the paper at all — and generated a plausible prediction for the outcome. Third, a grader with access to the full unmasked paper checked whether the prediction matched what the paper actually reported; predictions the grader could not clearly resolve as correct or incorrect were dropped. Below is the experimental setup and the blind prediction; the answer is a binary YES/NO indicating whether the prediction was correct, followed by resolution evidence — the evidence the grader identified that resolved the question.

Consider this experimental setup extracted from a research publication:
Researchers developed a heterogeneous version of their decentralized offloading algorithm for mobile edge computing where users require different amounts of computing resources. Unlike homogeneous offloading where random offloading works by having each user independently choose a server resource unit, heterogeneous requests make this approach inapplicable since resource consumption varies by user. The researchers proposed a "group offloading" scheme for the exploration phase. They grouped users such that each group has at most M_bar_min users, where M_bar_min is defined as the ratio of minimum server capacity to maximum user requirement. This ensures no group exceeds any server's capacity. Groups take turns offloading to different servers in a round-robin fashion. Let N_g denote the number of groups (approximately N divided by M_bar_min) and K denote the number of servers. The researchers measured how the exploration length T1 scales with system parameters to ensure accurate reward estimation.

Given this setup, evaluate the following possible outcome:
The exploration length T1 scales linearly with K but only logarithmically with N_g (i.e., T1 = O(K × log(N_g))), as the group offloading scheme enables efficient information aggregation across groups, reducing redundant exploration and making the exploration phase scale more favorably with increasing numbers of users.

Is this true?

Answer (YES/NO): NO